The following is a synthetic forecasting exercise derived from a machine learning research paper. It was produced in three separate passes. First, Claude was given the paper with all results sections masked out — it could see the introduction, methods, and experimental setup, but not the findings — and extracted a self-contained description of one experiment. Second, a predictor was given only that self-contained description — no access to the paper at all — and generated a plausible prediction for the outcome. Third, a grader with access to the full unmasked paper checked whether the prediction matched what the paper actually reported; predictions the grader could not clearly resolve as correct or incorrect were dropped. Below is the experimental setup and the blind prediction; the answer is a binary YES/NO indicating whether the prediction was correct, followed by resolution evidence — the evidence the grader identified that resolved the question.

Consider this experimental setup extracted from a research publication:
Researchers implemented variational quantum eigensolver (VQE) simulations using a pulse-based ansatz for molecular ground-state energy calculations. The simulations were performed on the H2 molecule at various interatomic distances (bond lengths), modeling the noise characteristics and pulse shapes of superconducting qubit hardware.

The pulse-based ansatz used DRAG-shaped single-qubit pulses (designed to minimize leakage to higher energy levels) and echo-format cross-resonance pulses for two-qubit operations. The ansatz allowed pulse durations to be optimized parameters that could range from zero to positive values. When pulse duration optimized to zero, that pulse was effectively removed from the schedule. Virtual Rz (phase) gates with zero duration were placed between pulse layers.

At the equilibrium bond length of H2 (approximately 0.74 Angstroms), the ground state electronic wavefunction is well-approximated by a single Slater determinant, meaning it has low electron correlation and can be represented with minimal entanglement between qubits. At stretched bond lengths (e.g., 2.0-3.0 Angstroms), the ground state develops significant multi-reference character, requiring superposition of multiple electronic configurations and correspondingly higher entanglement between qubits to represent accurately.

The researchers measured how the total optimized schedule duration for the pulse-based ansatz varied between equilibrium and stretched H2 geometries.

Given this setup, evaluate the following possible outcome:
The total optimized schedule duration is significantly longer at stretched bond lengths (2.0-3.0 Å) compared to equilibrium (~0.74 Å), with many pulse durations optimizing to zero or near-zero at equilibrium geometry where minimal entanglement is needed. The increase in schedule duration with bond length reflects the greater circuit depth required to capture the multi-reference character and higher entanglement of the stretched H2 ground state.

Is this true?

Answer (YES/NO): YES